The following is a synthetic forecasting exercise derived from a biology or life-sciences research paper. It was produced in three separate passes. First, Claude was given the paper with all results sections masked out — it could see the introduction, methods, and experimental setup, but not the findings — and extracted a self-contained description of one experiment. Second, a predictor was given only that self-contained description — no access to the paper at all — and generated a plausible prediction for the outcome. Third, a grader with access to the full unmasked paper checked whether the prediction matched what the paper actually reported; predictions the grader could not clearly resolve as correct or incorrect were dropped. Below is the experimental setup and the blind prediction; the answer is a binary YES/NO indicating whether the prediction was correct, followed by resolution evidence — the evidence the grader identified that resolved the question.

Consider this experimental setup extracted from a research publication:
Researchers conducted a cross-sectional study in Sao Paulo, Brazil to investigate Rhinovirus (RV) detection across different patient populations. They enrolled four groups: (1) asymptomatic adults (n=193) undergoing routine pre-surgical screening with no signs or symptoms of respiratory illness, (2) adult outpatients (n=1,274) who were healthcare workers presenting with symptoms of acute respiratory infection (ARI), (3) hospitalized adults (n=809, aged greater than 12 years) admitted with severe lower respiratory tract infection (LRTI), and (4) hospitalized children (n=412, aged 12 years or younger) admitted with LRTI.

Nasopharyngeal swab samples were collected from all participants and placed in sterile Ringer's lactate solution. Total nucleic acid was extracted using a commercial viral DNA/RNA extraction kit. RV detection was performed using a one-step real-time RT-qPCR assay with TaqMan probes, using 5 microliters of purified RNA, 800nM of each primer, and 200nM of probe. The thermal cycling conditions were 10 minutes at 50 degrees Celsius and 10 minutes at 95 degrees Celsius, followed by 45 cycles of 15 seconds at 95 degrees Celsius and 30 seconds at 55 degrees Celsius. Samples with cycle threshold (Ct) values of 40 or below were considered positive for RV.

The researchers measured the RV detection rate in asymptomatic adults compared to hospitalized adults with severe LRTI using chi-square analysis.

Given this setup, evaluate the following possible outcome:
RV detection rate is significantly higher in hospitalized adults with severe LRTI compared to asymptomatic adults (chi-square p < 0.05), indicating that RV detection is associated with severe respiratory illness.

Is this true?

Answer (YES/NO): NO